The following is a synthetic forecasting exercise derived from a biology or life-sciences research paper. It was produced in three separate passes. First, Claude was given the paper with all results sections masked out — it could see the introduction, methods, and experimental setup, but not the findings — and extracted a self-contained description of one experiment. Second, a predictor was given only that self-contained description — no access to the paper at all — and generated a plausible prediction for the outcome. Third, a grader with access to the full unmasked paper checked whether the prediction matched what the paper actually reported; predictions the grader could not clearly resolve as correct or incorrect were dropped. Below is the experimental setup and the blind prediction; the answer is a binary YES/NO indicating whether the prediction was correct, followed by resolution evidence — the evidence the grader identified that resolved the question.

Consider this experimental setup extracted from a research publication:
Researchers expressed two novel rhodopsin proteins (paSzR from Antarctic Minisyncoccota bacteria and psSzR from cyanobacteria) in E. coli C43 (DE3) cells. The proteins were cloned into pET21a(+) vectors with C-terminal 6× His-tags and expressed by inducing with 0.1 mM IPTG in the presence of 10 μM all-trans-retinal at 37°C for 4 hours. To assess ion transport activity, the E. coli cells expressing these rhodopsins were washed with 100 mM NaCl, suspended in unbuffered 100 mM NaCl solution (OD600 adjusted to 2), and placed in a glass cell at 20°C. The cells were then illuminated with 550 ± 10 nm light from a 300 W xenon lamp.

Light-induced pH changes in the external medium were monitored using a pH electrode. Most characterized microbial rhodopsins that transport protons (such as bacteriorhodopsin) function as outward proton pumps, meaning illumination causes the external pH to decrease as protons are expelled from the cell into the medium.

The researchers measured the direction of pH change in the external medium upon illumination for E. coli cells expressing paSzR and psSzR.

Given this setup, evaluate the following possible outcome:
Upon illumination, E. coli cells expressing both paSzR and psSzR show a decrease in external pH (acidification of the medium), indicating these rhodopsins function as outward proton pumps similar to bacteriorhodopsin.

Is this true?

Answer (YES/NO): NO